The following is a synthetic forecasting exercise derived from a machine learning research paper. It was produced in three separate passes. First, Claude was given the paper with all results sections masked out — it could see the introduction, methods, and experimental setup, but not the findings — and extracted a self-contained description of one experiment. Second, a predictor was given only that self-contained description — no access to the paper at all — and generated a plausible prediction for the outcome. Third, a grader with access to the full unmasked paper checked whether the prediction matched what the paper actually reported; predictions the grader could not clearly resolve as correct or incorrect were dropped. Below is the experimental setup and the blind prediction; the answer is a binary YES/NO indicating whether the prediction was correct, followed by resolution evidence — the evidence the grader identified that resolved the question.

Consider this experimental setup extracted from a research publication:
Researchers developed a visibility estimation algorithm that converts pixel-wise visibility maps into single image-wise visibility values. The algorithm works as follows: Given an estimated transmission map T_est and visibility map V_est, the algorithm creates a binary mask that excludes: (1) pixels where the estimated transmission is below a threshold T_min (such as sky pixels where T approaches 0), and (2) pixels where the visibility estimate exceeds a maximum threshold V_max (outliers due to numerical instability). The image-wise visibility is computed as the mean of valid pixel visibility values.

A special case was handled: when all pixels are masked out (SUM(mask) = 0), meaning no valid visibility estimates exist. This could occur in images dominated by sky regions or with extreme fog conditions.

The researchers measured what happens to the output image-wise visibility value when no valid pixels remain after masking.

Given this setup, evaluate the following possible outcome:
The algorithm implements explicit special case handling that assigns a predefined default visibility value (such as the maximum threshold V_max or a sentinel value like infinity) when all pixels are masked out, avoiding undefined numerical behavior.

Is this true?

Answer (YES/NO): NO